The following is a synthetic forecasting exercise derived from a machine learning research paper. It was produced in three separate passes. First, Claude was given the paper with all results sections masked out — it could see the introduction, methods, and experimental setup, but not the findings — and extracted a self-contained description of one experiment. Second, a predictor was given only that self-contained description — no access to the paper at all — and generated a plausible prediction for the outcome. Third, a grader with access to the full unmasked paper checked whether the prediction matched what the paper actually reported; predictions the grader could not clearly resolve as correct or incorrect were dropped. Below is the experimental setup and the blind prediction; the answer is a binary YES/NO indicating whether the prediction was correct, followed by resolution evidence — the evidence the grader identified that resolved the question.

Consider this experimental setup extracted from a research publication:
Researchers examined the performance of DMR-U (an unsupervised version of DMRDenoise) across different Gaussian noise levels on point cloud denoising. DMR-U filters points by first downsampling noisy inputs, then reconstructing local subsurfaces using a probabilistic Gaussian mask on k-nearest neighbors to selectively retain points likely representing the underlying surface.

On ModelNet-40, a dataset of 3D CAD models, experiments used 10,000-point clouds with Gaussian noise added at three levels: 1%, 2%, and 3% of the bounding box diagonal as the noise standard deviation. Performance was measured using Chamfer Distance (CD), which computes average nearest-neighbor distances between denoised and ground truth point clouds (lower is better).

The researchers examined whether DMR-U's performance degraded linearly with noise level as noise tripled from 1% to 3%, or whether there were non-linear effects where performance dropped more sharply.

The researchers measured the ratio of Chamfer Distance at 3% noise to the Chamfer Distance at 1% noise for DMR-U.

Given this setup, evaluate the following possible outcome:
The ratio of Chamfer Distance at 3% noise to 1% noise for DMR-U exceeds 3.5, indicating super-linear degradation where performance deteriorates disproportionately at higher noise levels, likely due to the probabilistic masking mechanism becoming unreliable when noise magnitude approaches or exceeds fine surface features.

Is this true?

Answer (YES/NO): NO